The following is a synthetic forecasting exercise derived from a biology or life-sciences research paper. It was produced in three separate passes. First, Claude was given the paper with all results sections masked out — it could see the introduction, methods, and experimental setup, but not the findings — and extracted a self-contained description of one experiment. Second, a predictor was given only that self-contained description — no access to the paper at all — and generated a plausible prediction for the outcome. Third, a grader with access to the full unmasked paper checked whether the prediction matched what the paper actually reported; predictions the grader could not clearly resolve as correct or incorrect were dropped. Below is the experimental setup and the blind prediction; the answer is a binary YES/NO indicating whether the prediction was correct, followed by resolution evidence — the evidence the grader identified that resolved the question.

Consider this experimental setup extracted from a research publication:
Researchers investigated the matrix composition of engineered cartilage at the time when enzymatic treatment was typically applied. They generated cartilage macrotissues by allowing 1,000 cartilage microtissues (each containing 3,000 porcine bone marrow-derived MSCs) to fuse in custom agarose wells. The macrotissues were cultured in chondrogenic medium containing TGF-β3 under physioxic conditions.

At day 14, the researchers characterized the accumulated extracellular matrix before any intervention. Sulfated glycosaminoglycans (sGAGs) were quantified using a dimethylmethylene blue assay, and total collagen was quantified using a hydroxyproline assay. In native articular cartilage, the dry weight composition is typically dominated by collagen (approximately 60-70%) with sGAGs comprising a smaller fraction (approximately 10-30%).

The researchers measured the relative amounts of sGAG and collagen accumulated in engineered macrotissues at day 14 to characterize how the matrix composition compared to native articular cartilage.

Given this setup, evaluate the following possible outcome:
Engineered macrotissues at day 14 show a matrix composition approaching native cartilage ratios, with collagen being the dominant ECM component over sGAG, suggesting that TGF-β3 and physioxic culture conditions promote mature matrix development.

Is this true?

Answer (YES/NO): NO